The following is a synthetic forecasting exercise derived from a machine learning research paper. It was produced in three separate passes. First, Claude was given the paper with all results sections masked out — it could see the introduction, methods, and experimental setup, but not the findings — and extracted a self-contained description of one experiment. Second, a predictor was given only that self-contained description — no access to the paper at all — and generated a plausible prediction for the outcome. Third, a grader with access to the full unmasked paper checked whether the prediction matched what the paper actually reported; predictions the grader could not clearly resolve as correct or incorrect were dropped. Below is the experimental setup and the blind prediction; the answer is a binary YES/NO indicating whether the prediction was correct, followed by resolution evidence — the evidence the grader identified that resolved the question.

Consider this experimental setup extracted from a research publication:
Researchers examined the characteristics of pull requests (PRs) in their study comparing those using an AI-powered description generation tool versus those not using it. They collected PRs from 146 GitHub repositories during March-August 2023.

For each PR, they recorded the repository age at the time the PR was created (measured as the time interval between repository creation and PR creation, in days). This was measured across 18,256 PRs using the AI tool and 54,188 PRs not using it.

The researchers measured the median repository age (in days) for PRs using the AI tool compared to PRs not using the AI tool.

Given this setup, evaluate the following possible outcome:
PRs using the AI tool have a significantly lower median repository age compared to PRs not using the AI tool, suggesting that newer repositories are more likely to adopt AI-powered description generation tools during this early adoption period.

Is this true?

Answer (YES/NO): YES